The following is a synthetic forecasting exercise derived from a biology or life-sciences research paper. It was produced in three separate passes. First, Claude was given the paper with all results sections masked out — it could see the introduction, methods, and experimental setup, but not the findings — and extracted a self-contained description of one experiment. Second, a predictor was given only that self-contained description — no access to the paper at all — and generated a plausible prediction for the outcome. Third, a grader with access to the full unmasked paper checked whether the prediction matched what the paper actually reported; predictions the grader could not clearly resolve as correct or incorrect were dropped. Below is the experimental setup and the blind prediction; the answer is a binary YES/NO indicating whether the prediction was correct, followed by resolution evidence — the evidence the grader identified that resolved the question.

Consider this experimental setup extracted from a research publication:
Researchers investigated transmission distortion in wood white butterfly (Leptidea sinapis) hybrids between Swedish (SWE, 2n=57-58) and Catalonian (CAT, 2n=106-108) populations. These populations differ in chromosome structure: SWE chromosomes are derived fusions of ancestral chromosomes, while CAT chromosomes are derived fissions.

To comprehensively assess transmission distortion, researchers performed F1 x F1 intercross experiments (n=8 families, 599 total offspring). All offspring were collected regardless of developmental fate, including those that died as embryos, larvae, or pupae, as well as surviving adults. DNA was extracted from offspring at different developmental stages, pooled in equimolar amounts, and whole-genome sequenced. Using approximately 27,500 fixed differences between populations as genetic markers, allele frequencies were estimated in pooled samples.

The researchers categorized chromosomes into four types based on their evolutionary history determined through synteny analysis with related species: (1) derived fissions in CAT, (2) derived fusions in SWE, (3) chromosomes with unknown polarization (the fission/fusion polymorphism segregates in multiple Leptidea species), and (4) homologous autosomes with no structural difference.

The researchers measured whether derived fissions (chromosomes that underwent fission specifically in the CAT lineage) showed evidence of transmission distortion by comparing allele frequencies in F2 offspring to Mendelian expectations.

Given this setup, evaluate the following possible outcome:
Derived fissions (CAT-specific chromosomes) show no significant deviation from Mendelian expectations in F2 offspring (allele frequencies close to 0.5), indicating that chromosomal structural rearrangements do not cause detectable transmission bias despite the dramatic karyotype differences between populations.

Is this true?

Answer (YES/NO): YES